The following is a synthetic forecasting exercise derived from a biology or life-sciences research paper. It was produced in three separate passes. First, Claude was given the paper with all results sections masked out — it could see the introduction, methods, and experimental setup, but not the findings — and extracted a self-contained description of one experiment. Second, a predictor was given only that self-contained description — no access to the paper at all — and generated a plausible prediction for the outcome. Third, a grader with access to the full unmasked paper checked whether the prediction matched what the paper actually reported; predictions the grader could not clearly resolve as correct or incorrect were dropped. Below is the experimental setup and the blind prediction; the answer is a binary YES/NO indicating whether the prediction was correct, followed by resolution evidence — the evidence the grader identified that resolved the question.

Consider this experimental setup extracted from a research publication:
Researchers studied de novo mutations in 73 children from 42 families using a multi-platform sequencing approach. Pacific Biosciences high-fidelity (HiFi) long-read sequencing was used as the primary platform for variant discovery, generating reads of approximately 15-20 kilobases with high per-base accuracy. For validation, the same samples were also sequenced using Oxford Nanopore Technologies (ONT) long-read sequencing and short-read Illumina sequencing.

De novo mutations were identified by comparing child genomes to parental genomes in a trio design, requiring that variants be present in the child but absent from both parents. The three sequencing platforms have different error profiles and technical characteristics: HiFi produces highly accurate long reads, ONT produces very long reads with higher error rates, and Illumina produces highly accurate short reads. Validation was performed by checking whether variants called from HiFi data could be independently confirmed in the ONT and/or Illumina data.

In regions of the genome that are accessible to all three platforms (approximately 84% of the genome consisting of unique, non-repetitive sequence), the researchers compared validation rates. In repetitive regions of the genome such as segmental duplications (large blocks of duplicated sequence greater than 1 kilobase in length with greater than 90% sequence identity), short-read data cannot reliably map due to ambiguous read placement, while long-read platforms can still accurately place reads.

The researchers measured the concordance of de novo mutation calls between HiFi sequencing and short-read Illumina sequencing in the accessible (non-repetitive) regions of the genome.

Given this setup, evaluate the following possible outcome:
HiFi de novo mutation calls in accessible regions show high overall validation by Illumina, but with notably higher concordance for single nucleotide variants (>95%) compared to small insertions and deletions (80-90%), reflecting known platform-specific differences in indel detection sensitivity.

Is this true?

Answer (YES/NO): NO